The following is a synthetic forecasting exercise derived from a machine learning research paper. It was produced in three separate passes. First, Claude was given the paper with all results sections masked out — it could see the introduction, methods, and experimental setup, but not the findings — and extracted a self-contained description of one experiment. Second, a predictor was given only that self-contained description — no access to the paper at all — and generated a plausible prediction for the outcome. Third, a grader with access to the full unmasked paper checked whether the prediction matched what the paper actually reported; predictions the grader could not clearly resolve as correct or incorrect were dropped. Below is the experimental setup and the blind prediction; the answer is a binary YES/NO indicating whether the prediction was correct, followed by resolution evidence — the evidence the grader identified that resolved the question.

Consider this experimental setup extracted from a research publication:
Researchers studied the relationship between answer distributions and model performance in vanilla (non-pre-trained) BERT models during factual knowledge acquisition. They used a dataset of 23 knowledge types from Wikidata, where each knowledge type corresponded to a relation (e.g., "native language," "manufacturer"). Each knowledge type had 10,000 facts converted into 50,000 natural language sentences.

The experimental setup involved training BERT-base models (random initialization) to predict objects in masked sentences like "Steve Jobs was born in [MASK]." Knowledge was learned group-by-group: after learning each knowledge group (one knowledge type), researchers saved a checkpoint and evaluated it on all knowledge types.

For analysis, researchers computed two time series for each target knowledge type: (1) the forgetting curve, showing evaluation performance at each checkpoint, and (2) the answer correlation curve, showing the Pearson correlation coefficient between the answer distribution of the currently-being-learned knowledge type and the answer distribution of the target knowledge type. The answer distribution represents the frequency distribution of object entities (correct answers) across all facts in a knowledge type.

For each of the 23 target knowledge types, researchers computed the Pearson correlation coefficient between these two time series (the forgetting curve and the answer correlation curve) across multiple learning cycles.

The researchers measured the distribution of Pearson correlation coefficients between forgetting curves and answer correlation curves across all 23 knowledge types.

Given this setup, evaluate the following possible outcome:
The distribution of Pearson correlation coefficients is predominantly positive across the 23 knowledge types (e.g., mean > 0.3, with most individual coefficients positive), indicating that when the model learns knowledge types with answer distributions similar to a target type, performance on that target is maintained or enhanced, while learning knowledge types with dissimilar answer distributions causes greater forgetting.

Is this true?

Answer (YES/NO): YES